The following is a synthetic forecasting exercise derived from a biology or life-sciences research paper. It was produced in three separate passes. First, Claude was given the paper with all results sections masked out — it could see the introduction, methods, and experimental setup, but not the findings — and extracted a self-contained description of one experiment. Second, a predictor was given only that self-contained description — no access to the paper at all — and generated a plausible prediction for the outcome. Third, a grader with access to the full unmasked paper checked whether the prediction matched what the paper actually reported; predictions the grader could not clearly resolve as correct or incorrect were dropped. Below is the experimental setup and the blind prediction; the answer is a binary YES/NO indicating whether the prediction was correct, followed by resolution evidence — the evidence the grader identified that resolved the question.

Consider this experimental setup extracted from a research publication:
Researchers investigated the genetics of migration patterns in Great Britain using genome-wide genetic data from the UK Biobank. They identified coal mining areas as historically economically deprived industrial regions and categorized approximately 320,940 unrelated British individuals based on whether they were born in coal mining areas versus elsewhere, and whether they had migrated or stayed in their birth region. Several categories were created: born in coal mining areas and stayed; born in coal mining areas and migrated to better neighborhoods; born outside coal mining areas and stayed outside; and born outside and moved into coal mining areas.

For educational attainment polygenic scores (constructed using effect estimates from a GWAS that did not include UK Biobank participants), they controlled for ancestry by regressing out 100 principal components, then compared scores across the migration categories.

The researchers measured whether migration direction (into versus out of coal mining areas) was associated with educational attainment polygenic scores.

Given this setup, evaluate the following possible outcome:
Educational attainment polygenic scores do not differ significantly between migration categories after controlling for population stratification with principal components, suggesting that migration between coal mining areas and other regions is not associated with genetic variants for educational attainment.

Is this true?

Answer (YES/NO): NO